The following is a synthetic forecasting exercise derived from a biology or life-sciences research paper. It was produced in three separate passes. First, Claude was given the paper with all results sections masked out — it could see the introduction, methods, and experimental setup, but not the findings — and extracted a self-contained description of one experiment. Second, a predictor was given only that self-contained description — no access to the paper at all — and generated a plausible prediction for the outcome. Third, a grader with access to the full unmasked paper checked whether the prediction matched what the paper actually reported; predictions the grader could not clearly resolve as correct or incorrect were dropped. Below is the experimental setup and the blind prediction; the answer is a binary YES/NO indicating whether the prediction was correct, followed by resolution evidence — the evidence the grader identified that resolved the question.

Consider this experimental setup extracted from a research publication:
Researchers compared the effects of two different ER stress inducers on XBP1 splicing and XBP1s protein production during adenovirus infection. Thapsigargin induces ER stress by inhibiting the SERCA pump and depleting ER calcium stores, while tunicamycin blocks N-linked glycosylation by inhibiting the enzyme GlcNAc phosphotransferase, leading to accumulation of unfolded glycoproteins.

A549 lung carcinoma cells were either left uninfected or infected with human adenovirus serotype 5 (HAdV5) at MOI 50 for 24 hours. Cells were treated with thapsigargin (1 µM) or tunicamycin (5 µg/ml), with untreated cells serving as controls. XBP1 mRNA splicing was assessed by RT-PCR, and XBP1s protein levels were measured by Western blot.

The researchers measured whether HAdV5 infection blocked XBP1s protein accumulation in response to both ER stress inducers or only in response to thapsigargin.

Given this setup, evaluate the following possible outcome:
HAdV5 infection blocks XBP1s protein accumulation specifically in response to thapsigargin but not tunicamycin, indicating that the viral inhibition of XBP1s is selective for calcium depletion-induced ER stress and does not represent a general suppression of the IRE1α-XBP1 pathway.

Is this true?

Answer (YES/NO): NO